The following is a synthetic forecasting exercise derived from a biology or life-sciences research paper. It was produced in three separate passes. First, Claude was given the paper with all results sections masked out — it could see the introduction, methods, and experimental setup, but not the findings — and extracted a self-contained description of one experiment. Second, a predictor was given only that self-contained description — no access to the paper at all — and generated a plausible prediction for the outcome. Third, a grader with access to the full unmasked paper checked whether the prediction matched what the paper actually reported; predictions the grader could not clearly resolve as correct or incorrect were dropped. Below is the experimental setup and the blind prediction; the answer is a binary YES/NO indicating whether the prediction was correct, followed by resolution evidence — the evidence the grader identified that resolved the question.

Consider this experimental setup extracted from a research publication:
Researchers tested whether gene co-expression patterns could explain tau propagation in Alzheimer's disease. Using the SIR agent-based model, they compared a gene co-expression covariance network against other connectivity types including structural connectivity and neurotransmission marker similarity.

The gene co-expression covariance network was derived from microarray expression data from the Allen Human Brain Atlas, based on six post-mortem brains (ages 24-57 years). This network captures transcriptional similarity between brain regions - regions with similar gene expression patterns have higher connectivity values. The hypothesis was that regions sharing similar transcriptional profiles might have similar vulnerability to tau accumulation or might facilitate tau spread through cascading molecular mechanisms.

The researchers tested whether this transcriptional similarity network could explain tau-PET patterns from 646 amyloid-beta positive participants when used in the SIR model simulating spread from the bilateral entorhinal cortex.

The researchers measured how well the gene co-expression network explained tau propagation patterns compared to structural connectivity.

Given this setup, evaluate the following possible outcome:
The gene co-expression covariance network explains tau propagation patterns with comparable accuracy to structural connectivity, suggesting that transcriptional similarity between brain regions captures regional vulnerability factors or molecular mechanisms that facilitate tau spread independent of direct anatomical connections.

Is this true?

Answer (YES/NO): NO